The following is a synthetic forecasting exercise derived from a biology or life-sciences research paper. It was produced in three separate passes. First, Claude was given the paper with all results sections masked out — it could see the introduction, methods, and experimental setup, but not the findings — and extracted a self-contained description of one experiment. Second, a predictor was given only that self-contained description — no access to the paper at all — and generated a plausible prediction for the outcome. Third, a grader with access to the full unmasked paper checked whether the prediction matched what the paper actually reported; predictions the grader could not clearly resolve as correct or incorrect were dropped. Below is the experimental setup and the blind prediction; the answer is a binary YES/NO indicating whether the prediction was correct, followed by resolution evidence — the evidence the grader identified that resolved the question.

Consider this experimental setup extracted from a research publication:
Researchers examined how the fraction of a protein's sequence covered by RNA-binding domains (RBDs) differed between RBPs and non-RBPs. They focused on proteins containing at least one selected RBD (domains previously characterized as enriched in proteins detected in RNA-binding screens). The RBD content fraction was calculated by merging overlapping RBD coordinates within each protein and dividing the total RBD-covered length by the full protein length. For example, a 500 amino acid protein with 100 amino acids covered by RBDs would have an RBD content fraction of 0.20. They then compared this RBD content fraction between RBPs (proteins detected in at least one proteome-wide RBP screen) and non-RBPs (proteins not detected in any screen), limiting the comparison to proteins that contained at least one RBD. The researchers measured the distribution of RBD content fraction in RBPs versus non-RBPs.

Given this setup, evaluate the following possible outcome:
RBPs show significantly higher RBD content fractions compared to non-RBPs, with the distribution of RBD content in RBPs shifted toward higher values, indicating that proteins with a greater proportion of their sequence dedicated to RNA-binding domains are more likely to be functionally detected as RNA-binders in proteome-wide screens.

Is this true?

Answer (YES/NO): YES